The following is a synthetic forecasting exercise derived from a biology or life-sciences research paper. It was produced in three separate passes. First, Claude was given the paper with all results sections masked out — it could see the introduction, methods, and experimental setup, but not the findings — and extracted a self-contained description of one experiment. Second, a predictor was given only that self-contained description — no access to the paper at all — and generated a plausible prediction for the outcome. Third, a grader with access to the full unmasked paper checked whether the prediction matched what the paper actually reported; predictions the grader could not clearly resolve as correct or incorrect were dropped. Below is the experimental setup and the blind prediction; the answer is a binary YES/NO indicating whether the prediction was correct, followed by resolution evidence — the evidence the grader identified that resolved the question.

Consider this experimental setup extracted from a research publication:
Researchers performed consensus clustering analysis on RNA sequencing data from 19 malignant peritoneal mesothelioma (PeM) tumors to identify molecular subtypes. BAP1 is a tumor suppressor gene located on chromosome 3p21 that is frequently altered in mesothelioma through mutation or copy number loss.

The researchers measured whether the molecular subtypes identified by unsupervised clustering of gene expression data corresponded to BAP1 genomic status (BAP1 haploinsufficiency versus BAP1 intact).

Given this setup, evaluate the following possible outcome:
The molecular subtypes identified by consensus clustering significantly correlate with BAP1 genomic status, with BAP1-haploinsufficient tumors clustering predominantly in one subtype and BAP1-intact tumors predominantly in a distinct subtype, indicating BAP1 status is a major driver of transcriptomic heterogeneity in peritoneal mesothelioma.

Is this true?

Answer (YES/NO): YES